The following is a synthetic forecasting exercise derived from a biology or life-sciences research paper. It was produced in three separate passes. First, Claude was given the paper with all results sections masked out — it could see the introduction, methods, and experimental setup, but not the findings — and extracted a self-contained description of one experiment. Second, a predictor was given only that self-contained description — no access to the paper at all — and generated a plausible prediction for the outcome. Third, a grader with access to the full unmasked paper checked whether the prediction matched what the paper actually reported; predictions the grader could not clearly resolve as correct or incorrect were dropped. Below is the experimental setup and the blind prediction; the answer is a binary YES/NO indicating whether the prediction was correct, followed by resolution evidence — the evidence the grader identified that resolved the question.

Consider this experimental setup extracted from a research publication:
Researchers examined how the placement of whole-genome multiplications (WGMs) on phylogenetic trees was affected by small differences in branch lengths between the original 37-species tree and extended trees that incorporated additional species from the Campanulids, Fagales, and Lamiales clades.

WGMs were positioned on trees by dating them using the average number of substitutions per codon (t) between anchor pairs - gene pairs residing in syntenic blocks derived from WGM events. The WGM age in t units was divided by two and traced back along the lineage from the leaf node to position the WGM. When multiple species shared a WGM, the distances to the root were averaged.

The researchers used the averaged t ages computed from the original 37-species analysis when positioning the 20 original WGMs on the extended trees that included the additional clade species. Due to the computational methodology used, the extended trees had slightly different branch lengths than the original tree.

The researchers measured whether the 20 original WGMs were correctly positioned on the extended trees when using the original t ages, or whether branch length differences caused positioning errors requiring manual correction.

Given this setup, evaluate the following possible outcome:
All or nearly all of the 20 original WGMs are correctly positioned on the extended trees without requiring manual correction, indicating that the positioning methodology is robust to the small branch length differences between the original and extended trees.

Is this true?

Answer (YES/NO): NO